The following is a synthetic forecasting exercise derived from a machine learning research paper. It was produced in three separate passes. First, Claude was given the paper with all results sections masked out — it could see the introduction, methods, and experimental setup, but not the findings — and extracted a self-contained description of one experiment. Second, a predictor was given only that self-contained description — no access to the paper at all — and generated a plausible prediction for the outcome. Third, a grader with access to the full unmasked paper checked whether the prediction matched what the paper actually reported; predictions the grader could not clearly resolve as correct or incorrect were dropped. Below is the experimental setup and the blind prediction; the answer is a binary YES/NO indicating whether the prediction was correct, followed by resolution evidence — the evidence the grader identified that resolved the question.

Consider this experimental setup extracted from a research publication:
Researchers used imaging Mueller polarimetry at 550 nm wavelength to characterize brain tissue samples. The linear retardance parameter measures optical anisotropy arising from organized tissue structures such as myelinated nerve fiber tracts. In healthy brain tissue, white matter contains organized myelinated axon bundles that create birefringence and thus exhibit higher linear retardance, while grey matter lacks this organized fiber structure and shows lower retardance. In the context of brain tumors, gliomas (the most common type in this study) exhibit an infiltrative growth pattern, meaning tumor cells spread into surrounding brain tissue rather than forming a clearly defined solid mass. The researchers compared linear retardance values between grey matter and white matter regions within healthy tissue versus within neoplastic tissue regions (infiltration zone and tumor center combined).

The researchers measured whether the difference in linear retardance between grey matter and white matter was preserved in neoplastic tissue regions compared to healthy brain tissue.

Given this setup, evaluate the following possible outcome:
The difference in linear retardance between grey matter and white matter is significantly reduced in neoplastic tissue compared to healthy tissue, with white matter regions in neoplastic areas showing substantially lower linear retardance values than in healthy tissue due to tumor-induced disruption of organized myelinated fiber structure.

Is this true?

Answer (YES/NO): YES